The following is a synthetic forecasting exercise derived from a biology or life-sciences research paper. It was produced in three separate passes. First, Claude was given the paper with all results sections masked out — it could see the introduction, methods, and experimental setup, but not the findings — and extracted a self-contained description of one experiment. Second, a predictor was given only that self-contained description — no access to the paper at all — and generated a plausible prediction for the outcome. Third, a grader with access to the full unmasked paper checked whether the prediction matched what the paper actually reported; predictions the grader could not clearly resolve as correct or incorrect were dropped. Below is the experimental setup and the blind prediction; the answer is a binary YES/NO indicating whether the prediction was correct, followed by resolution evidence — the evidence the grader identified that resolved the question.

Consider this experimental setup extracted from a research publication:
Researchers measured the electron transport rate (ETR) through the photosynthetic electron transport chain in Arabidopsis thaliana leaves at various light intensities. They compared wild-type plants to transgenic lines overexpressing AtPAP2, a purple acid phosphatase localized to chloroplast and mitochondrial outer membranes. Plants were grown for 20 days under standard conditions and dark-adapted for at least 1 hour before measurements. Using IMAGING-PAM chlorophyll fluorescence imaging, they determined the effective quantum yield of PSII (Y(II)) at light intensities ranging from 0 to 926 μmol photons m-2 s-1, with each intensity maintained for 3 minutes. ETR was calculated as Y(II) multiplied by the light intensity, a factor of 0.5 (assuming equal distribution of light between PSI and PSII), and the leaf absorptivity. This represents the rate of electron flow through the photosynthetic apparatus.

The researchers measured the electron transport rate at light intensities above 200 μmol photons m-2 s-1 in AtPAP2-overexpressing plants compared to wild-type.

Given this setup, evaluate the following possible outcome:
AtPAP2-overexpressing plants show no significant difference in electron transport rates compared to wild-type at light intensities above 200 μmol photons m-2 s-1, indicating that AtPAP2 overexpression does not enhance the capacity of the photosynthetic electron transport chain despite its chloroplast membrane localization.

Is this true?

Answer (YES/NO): NO